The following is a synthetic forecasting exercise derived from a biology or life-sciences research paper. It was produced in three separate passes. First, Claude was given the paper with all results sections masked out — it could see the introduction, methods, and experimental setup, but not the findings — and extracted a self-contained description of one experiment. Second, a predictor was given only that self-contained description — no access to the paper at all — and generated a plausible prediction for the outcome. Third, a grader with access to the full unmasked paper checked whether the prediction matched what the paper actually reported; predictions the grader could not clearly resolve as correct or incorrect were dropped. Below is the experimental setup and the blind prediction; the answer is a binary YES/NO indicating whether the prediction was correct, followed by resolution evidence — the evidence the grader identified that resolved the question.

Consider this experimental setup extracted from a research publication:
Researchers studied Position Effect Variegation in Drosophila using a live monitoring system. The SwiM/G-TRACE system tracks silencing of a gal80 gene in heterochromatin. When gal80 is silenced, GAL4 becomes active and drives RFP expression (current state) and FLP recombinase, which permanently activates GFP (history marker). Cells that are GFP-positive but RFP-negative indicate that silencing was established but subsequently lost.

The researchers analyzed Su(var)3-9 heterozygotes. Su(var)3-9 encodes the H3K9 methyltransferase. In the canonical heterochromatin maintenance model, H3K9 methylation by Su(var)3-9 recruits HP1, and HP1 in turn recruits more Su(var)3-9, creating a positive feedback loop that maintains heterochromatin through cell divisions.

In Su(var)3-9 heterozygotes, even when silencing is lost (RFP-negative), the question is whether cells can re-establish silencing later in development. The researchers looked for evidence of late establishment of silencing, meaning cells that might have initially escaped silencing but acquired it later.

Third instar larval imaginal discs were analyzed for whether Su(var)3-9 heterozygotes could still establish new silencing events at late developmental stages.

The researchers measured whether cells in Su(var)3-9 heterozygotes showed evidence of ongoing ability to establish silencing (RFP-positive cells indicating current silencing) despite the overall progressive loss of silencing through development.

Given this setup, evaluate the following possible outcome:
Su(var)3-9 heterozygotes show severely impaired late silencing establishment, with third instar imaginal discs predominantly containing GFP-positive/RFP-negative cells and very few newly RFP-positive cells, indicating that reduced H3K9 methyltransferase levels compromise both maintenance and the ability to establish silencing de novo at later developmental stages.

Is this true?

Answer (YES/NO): NO